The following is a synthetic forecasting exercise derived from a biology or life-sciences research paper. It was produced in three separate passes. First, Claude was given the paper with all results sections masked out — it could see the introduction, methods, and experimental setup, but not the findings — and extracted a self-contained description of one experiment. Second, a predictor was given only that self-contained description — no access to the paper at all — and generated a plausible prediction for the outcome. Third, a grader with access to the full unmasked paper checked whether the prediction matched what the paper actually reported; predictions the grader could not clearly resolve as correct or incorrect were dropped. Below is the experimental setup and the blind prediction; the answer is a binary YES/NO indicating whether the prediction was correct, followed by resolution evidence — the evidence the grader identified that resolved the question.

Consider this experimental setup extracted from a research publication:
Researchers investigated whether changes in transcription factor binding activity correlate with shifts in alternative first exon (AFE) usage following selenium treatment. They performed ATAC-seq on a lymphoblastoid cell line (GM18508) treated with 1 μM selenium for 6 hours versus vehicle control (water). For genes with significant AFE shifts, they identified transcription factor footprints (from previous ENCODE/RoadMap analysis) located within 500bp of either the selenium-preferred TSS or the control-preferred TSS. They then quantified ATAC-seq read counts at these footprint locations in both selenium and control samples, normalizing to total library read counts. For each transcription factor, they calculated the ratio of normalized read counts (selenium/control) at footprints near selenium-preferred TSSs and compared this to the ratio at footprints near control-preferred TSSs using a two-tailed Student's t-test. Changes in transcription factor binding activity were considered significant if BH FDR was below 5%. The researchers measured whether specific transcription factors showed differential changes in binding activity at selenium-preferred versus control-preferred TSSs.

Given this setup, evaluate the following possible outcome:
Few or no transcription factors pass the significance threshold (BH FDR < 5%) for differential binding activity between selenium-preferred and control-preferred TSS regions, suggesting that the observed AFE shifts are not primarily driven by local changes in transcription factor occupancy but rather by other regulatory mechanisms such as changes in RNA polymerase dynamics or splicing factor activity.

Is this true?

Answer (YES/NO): NO